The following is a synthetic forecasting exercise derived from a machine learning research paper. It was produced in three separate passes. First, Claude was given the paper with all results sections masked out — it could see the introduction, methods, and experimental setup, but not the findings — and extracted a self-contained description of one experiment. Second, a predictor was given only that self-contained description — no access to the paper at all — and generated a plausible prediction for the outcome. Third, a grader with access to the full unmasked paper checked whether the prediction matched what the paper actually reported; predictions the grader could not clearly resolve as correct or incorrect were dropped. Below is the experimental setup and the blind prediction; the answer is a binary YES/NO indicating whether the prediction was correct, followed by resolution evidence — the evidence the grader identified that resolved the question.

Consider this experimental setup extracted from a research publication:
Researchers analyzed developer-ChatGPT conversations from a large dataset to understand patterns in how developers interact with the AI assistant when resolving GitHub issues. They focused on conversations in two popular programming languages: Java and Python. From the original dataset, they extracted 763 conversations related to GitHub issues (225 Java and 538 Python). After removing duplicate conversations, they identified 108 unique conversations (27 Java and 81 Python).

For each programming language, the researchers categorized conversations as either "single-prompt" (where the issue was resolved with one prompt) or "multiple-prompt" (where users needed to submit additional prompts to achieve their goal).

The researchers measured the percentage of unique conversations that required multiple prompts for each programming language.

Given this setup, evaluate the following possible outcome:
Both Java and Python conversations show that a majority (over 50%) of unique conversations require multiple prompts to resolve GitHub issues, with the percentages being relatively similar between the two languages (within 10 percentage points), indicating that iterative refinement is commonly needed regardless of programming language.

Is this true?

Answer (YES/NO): NO